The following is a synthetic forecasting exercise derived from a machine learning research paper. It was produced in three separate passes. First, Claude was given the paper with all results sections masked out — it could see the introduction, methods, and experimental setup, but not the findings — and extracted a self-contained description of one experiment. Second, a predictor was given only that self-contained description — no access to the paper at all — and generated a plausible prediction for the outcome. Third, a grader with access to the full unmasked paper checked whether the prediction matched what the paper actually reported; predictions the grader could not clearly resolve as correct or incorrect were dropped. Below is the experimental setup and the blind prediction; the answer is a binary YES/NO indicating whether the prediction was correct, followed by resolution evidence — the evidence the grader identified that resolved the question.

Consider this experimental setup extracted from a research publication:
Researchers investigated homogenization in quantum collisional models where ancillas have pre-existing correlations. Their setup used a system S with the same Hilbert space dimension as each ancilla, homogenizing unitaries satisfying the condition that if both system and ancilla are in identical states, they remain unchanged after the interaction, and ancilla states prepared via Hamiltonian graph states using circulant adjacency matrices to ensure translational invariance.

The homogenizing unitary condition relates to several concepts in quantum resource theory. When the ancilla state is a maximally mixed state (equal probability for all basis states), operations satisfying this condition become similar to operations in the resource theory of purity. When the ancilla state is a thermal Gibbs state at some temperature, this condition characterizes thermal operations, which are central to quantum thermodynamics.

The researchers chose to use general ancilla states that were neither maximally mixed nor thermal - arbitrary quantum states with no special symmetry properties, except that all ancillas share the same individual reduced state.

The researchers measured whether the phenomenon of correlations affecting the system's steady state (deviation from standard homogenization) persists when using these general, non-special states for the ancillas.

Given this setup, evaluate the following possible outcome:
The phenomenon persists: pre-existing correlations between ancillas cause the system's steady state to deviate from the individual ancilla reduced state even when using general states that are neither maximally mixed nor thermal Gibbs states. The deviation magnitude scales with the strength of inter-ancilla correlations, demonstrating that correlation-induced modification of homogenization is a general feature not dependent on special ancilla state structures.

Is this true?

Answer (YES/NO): YES